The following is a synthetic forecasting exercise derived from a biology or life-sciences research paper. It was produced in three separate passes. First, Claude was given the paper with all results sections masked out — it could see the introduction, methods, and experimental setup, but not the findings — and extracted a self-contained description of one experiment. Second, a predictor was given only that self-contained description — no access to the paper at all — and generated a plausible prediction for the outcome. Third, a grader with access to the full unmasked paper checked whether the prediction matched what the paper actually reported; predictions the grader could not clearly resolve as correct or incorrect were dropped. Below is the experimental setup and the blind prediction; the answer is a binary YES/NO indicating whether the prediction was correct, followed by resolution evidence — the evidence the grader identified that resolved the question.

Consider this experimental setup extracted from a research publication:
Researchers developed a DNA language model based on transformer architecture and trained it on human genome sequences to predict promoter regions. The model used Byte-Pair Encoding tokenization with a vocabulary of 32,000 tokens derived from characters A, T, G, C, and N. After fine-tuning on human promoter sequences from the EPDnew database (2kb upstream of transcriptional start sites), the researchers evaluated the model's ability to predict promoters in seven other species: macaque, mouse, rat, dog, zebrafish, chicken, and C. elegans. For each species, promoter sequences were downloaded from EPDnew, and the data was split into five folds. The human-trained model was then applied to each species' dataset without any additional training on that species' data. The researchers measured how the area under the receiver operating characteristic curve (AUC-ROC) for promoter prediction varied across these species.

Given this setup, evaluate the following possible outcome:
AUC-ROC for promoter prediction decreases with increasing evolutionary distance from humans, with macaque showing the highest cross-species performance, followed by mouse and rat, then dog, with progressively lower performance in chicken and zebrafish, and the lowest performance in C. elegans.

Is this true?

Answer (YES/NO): NO